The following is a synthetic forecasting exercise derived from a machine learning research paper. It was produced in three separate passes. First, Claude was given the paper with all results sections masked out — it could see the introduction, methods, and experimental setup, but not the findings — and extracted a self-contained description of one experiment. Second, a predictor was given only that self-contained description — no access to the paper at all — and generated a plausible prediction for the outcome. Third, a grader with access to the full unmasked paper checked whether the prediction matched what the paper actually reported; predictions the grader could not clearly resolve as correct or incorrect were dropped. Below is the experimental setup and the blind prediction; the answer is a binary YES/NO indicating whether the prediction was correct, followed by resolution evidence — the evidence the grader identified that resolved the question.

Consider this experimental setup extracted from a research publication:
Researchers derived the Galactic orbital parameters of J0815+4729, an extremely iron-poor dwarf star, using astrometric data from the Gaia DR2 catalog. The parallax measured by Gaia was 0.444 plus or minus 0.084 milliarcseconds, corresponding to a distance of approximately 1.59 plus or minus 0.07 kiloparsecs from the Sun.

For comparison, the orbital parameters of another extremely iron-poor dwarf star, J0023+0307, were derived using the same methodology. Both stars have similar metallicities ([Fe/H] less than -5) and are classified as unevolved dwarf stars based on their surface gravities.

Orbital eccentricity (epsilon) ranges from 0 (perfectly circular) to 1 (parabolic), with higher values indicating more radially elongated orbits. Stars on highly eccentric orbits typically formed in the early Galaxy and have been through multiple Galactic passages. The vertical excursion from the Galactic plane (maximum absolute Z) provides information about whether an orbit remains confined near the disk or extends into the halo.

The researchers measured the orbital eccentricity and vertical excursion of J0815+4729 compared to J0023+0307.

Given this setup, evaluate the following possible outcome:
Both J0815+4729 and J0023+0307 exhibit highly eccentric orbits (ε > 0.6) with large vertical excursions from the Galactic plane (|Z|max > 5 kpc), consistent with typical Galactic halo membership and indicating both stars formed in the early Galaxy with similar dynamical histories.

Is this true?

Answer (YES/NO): NO